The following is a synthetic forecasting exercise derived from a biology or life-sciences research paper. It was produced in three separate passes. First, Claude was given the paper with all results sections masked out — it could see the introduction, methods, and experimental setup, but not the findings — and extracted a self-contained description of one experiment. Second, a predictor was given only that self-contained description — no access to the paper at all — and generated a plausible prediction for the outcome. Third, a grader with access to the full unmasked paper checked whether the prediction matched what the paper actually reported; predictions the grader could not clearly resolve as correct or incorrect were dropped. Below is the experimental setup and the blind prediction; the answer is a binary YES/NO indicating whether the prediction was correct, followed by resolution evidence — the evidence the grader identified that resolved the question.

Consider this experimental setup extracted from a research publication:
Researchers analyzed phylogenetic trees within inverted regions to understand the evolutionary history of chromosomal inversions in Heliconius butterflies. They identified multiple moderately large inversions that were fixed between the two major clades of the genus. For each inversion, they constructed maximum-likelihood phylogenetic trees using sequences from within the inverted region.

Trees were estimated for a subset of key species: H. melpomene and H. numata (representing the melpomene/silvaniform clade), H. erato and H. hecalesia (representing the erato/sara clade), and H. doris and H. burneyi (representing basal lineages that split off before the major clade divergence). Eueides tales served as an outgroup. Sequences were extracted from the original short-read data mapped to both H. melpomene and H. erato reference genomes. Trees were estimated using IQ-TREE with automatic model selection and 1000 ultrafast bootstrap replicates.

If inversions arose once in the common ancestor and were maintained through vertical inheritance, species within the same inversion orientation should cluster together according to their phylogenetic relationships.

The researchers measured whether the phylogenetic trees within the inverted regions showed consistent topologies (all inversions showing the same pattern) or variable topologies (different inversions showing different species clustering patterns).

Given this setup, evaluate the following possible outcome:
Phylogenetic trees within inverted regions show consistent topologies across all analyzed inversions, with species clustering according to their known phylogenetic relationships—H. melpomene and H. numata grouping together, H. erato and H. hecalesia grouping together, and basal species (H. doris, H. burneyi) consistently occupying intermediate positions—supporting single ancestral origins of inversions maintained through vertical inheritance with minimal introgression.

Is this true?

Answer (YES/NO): NO